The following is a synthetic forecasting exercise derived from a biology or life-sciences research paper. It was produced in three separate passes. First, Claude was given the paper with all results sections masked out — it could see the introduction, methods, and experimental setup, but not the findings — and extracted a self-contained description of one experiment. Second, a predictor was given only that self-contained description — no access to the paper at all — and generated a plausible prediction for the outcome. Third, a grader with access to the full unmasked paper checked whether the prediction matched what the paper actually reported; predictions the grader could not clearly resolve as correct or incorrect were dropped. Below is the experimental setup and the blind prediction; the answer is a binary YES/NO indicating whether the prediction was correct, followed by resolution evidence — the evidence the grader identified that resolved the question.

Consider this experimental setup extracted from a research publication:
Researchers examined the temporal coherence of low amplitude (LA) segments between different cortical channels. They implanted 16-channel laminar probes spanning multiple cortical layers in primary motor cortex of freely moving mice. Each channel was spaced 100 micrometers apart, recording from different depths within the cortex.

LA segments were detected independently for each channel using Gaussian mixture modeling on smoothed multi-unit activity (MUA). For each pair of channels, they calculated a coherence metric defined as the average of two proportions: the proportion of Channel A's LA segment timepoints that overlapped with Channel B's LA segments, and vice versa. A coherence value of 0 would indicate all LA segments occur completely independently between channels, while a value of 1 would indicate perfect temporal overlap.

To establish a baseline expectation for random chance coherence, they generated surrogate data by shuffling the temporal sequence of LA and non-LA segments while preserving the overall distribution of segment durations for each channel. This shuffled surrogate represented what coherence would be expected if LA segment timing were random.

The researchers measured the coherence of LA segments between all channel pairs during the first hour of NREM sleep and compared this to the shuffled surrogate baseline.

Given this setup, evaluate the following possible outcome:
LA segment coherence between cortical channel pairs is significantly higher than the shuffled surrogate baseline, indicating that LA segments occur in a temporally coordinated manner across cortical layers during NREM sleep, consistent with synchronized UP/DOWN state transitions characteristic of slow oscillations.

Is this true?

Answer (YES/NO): YES